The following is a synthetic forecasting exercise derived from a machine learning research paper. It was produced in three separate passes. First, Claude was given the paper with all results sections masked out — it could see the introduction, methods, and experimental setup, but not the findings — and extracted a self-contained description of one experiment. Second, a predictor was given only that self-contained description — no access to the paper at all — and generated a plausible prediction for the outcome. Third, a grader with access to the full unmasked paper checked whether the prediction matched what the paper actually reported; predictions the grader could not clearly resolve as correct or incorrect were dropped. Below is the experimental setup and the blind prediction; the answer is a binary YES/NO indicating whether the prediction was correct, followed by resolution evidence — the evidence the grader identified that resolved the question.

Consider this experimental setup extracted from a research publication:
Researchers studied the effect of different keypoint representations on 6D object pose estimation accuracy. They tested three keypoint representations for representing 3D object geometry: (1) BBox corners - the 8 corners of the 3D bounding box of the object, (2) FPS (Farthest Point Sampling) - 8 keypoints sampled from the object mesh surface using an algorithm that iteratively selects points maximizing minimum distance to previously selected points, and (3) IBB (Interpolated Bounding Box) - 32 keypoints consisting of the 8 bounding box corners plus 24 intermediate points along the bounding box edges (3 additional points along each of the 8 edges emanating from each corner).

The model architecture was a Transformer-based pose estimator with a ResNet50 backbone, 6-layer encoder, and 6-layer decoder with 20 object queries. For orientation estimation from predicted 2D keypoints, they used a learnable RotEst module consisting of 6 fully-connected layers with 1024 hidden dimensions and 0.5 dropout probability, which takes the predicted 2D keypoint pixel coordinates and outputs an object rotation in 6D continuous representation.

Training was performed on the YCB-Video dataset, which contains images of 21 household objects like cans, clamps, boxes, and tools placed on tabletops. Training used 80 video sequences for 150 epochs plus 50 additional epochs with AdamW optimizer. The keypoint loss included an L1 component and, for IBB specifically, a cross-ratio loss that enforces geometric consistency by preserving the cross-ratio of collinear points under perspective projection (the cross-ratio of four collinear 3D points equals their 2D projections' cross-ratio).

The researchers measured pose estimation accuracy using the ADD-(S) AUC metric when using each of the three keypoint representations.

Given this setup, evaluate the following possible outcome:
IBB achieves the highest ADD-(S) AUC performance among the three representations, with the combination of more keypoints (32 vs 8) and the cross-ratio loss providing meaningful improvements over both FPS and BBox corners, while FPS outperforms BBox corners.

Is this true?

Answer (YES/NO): NO